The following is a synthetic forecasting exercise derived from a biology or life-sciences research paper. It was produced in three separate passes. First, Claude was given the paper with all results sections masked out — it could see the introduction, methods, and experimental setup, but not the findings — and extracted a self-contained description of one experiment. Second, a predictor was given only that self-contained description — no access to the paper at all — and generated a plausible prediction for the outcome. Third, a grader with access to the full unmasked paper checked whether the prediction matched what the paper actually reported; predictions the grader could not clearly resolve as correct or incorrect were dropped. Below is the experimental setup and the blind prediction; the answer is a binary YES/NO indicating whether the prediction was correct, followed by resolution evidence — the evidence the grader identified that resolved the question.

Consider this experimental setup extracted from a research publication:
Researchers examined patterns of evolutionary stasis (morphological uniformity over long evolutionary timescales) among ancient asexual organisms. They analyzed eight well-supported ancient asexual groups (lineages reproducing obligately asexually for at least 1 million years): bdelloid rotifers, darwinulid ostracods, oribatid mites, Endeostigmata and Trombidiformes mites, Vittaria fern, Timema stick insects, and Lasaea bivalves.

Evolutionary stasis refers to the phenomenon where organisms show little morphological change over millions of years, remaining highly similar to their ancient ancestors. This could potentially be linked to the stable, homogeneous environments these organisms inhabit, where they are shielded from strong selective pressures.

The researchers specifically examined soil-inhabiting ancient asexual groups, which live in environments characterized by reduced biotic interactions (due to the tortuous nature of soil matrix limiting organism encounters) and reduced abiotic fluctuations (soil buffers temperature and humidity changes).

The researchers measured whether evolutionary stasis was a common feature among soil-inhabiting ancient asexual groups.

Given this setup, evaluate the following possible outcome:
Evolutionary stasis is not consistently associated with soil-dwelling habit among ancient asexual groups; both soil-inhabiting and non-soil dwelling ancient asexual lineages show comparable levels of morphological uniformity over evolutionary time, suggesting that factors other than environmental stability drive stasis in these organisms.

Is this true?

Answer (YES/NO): NO